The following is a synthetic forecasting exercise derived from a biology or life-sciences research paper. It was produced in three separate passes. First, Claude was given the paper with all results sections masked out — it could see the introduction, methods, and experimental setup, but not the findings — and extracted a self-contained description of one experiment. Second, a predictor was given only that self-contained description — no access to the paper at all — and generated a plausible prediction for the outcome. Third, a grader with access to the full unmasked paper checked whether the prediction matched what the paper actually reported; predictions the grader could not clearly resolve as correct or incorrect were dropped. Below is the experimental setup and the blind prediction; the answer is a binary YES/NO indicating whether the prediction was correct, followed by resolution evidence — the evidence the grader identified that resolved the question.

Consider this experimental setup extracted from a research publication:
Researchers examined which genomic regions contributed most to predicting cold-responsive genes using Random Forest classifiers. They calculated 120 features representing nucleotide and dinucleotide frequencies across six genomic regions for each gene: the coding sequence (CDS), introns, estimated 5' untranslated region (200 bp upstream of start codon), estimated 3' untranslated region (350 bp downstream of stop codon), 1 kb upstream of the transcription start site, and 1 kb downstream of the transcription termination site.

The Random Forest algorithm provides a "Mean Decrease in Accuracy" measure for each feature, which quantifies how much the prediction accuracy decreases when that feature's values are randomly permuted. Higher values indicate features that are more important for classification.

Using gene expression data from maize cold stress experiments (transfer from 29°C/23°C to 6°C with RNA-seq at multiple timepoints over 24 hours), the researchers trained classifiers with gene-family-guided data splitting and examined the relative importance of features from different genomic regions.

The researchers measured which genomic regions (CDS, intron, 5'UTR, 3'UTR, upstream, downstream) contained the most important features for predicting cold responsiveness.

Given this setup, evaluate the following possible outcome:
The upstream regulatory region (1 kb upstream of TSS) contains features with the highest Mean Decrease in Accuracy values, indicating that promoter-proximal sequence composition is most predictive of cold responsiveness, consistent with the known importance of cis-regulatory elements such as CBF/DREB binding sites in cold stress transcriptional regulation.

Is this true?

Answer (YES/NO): NO